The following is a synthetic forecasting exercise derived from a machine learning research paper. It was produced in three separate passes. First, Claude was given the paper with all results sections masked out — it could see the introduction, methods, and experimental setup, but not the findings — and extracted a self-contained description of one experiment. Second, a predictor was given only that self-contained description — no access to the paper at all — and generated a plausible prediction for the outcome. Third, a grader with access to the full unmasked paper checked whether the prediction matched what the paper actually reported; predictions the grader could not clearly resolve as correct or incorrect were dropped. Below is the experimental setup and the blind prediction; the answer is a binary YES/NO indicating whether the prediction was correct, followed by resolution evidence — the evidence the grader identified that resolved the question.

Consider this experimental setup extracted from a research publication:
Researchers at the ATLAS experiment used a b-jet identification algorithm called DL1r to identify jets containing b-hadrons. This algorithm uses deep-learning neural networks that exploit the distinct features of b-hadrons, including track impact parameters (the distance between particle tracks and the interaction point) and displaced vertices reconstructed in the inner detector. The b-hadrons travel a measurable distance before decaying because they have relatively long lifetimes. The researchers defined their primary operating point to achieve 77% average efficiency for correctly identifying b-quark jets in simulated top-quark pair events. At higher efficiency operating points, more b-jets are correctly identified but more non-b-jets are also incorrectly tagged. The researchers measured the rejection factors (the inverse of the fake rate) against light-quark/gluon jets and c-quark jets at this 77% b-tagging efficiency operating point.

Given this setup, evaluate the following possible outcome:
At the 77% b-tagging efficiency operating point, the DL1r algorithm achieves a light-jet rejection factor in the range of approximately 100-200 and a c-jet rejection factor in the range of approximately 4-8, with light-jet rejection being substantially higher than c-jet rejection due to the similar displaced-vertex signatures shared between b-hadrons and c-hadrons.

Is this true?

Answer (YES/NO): YES